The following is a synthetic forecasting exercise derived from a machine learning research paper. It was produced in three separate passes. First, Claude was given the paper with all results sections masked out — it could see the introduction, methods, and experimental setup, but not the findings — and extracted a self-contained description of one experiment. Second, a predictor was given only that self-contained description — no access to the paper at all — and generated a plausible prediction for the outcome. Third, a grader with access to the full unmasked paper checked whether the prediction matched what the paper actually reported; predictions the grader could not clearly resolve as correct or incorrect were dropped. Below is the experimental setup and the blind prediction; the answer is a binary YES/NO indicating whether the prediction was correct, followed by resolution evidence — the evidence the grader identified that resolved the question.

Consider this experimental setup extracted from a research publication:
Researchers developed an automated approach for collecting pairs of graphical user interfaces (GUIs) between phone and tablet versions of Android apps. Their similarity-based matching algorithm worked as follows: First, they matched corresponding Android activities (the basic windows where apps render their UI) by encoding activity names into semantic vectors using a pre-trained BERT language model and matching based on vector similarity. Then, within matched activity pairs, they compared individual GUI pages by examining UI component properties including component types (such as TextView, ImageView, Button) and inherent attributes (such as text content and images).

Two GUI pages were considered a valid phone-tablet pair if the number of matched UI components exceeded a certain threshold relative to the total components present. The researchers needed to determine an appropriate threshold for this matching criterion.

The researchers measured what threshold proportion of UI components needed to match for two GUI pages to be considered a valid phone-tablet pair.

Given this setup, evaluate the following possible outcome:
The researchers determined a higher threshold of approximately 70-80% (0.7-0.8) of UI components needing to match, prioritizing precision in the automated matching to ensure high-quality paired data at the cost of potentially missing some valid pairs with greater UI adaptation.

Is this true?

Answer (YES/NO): NO